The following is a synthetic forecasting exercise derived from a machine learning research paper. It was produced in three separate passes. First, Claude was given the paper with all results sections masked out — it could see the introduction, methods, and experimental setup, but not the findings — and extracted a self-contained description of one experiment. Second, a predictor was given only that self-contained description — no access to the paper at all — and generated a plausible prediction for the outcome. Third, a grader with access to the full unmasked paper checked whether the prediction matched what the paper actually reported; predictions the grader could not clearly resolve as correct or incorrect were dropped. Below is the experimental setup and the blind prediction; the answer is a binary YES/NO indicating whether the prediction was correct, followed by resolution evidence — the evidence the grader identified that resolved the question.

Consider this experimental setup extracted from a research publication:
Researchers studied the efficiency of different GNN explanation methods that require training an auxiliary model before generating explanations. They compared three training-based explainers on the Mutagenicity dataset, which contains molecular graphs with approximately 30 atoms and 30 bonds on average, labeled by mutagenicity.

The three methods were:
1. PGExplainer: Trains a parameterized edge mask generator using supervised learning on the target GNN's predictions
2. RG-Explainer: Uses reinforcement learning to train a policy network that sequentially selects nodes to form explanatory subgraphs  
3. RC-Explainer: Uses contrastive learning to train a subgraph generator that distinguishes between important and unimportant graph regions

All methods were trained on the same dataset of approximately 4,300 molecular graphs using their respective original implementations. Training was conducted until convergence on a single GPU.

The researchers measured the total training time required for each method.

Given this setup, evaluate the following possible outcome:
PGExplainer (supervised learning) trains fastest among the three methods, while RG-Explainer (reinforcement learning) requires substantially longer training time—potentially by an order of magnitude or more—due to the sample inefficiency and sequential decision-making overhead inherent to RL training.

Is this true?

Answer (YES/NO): NO